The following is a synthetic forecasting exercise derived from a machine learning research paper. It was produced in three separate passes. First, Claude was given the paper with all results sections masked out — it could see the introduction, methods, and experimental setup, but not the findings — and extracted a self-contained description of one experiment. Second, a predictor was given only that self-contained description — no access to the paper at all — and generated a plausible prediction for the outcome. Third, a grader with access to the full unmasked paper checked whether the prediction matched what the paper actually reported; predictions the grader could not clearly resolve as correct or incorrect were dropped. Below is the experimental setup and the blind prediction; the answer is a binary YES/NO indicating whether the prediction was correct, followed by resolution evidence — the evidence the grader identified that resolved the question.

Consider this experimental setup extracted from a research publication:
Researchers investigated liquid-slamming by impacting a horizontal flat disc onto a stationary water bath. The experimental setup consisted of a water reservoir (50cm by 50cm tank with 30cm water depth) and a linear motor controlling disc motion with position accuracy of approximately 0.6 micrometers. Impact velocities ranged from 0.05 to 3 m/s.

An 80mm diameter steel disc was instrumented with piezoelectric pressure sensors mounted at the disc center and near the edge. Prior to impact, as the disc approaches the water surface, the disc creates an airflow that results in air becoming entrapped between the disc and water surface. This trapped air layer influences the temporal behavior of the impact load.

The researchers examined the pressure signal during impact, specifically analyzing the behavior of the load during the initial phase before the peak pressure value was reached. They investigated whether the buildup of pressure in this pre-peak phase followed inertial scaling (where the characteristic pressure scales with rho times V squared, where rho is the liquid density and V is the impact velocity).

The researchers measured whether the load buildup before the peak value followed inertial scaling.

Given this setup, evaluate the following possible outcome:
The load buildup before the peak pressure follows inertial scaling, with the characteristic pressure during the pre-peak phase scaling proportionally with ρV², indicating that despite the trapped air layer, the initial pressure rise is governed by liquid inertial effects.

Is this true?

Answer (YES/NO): YES